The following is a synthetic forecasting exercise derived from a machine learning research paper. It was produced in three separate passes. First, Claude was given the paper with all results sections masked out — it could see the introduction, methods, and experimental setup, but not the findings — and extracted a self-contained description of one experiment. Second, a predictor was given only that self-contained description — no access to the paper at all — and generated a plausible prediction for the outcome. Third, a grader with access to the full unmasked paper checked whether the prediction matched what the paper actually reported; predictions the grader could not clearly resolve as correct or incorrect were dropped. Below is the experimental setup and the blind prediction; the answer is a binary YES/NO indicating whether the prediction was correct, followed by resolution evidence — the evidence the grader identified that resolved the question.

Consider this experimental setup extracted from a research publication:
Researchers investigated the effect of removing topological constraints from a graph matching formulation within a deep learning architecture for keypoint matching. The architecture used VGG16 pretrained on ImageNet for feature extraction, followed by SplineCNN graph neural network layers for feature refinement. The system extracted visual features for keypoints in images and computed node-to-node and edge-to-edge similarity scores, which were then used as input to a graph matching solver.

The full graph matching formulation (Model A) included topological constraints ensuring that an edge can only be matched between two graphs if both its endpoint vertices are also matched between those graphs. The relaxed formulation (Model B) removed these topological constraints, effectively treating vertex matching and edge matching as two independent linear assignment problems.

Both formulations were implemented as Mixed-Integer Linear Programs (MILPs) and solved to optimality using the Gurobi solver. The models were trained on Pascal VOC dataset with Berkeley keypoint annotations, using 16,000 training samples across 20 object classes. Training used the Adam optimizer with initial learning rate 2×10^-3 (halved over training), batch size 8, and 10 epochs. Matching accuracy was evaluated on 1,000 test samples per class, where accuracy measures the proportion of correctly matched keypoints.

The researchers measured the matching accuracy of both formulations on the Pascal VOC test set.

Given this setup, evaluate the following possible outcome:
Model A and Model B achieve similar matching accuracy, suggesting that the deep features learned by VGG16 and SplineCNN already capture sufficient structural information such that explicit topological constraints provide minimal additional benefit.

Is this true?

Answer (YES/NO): YES